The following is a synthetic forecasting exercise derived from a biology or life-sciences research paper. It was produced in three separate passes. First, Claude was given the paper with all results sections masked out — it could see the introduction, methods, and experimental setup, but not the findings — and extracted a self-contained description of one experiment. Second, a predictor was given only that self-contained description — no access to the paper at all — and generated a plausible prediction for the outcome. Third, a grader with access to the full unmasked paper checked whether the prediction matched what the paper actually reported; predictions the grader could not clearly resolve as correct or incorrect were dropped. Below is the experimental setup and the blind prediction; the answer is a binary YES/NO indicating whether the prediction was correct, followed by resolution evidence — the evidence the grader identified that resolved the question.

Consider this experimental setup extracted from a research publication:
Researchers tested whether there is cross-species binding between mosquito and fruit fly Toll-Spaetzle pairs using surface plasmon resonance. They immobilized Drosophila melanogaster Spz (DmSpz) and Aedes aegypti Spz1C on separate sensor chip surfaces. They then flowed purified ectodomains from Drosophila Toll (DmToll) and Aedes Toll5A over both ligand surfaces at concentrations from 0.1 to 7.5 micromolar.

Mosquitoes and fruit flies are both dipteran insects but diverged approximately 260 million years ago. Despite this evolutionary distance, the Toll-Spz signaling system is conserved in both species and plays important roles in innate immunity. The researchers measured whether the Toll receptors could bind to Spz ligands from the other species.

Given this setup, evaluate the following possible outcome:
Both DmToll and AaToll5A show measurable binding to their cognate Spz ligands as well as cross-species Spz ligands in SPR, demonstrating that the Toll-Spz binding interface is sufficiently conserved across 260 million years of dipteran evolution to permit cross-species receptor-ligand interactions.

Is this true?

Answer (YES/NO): NO